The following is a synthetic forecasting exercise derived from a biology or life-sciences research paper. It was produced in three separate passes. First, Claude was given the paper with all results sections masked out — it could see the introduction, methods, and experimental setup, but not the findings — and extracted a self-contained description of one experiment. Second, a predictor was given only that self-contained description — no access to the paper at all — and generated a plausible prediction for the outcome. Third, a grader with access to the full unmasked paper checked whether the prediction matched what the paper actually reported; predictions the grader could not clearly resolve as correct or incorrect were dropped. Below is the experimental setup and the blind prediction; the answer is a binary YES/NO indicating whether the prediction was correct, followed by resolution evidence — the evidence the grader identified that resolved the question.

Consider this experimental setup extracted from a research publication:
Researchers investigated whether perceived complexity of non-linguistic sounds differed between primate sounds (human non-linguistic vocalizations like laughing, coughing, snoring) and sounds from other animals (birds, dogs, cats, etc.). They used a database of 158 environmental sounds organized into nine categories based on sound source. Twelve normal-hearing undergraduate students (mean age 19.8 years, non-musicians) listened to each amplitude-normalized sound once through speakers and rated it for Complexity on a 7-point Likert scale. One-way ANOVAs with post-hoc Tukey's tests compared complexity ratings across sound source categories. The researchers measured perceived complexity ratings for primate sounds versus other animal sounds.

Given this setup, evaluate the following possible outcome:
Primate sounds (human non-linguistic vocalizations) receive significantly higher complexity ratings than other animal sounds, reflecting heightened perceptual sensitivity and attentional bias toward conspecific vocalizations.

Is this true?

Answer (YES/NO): NO